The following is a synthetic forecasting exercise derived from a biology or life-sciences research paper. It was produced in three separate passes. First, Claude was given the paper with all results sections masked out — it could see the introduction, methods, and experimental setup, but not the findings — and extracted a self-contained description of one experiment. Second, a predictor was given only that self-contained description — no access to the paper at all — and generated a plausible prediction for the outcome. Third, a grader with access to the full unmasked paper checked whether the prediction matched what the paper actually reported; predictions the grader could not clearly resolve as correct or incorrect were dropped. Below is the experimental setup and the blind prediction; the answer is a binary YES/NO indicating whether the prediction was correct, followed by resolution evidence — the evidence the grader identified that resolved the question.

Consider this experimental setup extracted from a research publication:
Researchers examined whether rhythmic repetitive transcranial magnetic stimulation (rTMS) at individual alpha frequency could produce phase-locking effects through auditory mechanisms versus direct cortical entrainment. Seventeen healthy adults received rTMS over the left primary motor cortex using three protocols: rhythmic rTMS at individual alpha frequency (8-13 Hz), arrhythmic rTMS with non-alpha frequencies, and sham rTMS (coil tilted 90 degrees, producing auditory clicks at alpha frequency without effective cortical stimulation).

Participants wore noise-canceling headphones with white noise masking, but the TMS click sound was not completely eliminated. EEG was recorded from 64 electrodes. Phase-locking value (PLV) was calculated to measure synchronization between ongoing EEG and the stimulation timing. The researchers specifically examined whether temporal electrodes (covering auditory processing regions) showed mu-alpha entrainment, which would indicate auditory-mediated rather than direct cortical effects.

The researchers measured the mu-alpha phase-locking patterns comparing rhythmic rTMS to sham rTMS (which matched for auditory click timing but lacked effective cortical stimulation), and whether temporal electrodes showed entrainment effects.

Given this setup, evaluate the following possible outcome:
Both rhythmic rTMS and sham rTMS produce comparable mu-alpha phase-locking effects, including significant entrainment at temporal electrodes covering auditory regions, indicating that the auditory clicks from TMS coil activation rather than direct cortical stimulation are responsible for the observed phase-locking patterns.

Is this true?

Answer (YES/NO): NO